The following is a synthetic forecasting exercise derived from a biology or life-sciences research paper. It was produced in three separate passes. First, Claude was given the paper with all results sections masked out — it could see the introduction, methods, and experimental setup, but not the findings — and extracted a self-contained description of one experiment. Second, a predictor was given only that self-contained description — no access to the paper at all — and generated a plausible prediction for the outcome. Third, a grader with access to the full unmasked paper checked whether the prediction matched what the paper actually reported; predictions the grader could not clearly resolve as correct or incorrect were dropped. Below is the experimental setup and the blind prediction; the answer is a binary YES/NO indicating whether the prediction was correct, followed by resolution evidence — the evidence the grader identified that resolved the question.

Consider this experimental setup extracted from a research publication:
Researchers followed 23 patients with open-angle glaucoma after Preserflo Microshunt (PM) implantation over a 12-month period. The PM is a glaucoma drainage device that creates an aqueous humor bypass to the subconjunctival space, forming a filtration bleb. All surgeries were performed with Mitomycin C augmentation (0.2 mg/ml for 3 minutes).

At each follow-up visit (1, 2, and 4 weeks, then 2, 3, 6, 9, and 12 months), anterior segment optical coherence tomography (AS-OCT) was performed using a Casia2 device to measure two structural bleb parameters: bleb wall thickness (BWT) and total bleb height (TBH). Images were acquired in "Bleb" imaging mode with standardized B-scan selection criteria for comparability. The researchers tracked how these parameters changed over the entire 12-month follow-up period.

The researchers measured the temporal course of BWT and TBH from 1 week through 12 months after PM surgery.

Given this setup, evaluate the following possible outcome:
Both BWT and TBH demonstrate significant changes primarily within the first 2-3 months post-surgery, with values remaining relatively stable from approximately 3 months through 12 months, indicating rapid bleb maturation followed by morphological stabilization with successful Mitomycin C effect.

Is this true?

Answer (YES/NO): NO